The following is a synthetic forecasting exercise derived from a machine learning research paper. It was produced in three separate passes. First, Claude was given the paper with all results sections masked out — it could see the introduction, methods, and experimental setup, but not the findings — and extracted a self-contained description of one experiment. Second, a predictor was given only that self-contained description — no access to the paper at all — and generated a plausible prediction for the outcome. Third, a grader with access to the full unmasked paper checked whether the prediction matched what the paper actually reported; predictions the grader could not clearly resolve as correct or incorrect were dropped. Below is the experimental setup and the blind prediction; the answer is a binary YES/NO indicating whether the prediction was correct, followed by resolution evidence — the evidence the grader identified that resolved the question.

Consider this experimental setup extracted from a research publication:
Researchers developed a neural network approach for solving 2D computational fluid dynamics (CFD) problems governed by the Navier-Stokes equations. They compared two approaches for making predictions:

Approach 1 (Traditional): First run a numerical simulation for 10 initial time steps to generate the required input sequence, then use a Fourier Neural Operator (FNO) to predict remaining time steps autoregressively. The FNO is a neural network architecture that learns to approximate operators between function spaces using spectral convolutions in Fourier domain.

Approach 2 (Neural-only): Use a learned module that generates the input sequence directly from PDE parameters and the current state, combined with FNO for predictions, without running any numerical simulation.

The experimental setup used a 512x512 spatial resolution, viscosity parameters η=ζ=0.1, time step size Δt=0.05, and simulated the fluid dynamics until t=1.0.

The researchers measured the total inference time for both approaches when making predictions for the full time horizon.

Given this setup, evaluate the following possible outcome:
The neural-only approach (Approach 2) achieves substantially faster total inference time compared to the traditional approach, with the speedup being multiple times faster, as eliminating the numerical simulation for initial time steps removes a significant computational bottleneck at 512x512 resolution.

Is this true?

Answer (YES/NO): YES